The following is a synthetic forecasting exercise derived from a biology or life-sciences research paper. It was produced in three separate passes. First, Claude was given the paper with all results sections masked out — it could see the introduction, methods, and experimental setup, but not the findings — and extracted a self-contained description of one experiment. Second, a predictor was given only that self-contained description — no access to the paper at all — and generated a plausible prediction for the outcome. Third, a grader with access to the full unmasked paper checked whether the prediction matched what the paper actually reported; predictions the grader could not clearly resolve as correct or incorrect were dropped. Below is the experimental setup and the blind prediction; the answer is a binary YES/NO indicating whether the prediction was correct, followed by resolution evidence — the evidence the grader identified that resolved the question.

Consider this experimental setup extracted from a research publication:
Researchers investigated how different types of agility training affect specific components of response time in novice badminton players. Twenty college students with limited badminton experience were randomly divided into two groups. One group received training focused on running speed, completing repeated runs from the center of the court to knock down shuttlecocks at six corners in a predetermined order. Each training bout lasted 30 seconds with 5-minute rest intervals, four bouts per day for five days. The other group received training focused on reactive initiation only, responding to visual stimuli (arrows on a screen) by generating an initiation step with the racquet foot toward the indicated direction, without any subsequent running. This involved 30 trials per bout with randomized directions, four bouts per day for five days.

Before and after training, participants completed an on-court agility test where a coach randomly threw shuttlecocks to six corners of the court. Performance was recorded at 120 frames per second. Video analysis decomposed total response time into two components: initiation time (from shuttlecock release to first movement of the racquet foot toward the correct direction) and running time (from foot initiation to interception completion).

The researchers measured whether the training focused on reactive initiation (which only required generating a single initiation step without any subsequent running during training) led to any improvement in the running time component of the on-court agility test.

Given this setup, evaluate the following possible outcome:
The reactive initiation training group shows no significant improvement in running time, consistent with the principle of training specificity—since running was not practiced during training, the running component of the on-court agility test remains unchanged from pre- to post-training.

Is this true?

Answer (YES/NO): NO